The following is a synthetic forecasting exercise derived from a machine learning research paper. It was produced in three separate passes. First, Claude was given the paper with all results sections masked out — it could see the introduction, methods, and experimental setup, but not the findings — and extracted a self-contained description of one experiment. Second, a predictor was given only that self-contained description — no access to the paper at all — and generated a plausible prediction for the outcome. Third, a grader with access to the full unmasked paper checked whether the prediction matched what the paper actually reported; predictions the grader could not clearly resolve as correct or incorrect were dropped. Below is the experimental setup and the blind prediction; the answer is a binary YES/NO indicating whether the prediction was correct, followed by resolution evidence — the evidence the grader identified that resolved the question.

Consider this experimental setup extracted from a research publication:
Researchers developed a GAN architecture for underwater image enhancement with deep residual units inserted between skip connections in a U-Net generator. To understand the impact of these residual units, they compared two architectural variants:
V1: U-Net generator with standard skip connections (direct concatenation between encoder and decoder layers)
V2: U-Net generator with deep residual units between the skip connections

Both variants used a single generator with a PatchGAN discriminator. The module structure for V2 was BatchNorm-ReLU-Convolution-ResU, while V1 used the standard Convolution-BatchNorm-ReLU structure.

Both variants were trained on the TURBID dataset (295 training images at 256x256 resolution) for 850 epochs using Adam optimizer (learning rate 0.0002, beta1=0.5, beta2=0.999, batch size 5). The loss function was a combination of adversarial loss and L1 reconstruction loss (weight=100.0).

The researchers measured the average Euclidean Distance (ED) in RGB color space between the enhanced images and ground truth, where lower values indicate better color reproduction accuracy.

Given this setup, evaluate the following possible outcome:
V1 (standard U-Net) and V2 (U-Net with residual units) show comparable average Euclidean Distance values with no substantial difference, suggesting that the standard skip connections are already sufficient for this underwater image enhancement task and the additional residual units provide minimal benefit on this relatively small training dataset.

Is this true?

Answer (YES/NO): NO